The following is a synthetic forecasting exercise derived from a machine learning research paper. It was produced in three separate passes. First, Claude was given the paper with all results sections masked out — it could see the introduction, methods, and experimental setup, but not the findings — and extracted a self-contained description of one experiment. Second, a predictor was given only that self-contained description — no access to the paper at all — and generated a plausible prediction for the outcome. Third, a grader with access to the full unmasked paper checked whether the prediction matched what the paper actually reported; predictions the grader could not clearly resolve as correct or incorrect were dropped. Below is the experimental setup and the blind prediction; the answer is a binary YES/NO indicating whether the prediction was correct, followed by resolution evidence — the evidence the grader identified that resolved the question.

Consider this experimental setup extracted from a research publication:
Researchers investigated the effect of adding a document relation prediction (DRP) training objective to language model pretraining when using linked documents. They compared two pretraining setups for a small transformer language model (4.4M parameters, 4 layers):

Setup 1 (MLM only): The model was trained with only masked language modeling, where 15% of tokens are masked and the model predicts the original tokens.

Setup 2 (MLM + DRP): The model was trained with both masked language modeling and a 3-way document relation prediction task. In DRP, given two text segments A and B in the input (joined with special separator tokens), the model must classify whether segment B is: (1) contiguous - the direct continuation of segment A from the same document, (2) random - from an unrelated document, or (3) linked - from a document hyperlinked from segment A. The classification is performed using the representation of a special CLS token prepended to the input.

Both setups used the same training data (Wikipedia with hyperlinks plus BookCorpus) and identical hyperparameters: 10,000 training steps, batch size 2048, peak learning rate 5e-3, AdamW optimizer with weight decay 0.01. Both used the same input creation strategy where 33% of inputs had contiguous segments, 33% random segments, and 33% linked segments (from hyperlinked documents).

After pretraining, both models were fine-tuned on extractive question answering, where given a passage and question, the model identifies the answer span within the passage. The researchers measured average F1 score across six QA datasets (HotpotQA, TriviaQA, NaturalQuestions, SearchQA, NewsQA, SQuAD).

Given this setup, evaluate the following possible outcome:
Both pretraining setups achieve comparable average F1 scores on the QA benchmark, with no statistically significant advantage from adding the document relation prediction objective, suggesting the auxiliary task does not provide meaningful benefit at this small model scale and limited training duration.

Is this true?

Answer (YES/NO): NO